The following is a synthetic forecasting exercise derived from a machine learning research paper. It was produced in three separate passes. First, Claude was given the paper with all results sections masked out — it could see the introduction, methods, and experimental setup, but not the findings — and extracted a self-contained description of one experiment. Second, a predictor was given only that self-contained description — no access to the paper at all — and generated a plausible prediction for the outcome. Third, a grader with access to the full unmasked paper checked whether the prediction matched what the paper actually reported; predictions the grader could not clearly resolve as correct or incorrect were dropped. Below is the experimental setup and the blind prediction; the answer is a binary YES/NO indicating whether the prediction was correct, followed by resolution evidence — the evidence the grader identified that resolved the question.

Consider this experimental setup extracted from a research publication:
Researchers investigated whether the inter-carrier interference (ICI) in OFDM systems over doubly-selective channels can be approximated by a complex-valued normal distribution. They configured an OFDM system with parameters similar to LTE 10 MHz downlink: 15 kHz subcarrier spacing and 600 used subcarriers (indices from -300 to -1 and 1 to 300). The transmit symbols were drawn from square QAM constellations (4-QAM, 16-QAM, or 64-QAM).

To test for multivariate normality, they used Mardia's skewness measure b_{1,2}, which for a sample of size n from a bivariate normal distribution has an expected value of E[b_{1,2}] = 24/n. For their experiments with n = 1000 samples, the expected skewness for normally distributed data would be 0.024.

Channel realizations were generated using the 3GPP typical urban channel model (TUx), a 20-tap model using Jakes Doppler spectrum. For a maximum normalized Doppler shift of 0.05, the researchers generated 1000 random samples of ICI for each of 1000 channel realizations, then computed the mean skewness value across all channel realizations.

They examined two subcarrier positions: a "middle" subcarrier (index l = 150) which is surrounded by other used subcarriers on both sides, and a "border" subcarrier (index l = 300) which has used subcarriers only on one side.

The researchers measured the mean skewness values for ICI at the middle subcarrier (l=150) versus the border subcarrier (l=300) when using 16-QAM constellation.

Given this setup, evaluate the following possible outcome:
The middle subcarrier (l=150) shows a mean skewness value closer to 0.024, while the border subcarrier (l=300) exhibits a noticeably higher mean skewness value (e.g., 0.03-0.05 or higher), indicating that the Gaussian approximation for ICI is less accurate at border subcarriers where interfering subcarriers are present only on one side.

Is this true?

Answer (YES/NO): NO